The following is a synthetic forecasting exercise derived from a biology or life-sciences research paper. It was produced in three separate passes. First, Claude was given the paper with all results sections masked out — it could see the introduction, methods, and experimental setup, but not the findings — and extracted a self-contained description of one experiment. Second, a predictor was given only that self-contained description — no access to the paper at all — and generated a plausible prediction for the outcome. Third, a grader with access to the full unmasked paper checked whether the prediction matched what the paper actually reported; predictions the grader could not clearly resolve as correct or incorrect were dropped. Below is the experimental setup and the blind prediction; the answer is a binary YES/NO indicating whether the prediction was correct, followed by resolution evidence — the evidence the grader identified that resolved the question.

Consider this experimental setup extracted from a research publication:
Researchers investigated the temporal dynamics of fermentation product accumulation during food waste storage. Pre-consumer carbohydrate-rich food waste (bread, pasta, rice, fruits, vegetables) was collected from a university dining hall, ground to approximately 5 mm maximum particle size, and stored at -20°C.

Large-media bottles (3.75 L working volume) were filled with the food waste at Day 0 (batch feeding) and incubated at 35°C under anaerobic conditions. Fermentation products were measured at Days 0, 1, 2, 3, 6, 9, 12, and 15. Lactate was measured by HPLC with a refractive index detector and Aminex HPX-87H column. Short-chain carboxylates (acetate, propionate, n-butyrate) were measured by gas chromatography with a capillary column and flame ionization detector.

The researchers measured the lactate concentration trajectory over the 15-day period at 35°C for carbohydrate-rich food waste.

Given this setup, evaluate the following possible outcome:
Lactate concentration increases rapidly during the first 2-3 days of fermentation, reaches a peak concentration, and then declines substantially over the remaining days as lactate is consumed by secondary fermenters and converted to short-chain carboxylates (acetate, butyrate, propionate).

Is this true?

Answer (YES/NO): NO